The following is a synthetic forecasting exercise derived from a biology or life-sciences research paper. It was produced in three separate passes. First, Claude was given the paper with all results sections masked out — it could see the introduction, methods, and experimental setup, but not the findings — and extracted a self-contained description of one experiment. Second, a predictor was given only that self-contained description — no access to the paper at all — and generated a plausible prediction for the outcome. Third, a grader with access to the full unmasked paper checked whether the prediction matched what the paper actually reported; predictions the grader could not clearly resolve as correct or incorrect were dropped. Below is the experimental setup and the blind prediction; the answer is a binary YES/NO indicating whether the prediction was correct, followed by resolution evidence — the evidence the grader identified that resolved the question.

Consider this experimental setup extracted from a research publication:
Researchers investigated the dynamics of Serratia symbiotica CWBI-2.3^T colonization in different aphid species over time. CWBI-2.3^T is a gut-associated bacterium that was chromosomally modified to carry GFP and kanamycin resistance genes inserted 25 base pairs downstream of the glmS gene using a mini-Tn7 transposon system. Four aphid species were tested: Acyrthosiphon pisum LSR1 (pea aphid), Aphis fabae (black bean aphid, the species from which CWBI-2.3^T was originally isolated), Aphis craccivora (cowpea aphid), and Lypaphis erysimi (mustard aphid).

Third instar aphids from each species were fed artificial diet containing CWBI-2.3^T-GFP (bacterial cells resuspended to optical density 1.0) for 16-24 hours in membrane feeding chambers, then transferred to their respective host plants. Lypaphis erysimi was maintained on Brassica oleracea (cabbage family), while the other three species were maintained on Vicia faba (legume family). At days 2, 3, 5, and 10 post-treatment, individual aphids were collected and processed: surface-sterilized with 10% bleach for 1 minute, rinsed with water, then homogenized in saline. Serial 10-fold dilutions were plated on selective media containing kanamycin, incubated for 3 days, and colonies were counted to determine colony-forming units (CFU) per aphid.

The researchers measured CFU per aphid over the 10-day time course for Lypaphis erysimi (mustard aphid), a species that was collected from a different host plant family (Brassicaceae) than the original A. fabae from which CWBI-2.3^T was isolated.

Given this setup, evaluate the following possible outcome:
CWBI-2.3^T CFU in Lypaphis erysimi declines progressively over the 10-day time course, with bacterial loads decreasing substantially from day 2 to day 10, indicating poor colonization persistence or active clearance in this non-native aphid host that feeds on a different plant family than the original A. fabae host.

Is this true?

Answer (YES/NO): NO